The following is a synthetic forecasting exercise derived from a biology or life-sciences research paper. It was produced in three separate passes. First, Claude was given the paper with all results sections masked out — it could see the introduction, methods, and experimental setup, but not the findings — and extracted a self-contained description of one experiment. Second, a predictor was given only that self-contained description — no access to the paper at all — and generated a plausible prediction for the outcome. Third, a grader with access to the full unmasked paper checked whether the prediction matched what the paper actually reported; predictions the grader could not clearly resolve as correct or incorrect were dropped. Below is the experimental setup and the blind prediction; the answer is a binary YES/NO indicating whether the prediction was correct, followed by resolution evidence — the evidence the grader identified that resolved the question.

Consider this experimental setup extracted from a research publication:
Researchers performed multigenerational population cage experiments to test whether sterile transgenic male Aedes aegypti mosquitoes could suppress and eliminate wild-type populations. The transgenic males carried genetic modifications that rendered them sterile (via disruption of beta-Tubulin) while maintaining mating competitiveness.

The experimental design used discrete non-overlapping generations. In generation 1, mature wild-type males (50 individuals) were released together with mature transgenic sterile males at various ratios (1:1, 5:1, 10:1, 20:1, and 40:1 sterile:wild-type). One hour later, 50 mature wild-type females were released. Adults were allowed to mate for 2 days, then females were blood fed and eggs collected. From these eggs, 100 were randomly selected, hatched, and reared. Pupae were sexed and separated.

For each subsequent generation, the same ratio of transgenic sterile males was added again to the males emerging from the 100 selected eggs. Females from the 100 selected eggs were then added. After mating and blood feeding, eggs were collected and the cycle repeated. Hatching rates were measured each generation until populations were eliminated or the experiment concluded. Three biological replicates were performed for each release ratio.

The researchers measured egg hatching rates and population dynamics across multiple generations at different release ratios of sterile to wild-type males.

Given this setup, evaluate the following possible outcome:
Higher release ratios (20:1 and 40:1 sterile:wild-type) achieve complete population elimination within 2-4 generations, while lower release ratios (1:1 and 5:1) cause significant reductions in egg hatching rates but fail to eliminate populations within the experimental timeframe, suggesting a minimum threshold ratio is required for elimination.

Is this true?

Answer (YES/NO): NO